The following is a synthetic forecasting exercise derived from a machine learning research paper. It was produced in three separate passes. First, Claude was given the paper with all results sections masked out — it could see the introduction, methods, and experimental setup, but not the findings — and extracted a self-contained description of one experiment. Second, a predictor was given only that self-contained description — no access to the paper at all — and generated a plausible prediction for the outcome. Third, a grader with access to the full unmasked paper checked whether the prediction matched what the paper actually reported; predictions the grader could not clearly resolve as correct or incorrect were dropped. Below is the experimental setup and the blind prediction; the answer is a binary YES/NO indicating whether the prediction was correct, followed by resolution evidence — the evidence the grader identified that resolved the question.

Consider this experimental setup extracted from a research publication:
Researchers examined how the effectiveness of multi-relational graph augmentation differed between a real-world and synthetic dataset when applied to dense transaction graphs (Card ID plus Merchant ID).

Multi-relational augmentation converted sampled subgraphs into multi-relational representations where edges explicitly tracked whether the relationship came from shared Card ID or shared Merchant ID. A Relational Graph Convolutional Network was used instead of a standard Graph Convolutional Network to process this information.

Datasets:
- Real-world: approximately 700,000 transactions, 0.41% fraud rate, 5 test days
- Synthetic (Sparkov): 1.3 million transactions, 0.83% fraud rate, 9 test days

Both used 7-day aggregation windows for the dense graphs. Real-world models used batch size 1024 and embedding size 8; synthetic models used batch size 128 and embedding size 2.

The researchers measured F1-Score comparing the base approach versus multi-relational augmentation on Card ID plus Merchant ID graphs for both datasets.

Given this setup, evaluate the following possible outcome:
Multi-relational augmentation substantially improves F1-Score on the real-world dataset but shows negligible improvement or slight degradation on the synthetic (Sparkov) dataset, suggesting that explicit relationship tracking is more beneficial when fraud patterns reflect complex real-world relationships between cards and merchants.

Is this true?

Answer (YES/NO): YES